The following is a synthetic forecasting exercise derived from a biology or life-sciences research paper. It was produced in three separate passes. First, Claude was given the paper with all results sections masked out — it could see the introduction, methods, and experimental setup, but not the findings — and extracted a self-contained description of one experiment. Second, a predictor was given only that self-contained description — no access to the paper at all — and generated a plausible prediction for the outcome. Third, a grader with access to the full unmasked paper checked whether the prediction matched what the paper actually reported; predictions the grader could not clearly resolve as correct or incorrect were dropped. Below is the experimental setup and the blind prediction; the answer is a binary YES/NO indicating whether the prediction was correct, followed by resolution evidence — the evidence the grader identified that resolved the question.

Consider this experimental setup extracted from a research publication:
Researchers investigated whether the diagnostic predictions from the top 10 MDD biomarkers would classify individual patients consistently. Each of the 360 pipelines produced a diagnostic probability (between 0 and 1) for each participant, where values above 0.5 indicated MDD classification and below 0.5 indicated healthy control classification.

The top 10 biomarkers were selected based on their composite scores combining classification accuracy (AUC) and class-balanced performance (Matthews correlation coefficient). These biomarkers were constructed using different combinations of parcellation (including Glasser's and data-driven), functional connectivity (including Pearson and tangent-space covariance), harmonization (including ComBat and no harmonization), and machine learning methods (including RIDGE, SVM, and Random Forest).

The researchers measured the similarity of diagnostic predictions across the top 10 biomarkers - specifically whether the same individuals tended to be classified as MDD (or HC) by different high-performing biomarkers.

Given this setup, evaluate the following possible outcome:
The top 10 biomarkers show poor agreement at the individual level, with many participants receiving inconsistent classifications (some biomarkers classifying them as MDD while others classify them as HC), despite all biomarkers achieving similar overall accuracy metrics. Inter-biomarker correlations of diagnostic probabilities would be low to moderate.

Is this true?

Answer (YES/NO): NO